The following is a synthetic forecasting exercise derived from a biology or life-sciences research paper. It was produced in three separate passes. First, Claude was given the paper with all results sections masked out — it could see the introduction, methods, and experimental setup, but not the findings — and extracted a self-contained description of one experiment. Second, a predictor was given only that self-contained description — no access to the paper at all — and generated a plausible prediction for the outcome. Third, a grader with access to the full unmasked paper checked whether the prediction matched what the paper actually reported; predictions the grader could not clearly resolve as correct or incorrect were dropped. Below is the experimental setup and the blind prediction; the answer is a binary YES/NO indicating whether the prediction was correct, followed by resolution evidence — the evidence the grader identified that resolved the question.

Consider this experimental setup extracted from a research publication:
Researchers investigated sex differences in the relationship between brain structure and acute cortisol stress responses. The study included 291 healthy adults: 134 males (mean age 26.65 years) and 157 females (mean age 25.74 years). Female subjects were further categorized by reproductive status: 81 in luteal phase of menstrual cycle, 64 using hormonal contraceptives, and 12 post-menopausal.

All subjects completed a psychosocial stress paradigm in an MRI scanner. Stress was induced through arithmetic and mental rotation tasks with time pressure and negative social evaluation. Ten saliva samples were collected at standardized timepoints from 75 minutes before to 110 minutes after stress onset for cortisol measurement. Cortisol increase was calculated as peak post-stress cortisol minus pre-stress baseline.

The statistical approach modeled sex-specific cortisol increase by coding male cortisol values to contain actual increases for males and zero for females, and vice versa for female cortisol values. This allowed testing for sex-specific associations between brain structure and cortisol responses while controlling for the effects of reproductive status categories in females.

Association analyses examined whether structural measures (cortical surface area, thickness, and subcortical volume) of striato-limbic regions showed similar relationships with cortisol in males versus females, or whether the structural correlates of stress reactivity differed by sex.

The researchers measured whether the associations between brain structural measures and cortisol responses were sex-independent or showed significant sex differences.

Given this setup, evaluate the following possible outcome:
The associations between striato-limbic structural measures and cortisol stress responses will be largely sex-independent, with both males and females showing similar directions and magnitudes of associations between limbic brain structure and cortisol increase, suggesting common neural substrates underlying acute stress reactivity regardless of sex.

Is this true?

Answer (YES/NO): NO